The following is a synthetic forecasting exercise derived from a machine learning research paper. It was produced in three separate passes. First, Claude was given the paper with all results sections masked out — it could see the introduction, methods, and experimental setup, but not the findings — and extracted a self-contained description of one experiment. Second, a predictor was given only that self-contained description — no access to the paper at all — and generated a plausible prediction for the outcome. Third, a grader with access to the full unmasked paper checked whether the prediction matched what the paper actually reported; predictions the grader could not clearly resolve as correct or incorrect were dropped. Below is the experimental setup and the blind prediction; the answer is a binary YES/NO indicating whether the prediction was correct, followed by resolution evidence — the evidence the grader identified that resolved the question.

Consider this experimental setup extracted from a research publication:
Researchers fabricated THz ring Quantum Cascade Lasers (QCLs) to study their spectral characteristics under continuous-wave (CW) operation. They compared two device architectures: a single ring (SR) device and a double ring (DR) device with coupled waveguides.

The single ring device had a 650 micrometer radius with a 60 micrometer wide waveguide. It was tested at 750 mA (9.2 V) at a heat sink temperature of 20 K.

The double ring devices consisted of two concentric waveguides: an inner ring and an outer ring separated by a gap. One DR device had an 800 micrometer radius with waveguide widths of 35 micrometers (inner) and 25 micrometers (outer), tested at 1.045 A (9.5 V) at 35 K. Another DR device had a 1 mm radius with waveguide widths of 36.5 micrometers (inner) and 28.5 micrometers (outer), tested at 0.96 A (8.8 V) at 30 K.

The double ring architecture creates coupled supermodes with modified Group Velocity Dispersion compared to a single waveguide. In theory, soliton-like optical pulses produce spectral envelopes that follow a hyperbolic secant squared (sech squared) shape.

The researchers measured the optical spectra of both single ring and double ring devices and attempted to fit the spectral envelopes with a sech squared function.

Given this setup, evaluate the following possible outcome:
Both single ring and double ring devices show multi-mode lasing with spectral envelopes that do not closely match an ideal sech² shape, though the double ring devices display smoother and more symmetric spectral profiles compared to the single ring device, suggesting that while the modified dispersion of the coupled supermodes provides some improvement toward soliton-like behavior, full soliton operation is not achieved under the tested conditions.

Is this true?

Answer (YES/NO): NO